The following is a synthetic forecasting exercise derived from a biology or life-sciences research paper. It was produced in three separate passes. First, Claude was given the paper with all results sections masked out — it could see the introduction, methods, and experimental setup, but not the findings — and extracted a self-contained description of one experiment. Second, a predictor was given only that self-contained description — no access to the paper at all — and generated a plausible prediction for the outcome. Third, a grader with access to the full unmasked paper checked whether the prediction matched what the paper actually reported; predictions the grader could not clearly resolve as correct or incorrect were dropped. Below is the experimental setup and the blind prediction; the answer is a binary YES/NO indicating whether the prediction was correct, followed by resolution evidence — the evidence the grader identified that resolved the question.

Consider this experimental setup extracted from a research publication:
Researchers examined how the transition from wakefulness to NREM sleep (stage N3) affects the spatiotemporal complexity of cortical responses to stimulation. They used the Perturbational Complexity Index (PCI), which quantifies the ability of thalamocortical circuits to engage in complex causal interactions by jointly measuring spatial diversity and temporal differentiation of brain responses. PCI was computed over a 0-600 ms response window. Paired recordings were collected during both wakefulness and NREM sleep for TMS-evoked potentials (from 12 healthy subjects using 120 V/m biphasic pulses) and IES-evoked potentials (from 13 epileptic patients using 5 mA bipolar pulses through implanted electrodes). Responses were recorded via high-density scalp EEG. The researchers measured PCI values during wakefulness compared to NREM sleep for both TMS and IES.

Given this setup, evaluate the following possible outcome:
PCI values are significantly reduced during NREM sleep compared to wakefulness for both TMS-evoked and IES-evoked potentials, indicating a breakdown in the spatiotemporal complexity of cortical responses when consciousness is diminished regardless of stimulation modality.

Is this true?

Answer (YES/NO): YES